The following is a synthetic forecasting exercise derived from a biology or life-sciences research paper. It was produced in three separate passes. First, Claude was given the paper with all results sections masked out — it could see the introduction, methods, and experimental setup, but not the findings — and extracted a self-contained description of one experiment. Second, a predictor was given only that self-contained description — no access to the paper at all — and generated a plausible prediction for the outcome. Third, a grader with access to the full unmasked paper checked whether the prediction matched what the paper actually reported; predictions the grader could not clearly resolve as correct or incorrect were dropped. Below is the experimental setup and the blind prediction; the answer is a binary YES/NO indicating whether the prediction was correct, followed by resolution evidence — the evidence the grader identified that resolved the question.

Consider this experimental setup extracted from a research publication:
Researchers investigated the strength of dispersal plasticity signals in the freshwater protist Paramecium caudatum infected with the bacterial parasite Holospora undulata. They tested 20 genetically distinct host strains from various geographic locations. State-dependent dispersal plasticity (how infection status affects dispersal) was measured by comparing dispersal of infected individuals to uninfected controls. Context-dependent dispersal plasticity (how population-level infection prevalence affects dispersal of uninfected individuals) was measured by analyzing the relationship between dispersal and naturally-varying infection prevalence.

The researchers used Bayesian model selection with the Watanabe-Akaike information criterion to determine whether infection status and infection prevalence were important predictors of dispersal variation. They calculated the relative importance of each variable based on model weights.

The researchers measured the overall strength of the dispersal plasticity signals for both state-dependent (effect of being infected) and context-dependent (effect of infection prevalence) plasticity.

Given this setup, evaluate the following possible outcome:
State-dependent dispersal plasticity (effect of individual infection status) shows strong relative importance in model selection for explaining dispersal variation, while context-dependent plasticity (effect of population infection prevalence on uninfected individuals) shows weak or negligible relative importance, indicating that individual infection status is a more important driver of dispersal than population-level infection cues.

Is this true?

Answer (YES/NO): NO